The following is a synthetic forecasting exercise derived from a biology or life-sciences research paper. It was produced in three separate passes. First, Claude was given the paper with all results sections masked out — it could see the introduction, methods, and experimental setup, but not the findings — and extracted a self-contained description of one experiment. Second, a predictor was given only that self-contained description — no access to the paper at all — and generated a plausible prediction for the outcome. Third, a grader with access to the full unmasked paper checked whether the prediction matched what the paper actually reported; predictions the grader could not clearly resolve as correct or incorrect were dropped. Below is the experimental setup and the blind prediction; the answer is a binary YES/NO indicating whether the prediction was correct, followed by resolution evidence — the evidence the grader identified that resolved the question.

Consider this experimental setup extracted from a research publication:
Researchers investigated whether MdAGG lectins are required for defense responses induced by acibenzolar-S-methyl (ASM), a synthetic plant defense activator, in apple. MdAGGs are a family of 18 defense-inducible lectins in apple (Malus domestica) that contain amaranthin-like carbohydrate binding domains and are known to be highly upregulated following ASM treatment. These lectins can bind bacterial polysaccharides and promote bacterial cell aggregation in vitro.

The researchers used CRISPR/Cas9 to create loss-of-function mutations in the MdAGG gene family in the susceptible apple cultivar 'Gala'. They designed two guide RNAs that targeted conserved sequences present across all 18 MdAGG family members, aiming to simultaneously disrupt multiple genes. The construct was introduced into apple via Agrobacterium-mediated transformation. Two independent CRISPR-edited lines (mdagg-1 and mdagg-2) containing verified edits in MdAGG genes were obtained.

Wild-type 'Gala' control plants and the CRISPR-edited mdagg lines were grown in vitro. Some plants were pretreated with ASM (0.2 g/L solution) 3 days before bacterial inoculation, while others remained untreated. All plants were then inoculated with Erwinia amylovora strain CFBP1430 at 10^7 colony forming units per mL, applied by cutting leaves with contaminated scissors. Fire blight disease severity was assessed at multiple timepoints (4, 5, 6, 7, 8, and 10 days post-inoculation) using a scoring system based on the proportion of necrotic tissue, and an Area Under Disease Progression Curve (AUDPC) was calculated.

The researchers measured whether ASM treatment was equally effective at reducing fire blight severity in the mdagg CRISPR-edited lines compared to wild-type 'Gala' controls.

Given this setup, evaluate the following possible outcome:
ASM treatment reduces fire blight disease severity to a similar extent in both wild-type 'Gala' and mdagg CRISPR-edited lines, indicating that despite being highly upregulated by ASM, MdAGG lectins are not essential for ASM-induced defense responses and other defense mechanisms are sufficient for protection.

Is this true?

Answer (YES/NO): NO